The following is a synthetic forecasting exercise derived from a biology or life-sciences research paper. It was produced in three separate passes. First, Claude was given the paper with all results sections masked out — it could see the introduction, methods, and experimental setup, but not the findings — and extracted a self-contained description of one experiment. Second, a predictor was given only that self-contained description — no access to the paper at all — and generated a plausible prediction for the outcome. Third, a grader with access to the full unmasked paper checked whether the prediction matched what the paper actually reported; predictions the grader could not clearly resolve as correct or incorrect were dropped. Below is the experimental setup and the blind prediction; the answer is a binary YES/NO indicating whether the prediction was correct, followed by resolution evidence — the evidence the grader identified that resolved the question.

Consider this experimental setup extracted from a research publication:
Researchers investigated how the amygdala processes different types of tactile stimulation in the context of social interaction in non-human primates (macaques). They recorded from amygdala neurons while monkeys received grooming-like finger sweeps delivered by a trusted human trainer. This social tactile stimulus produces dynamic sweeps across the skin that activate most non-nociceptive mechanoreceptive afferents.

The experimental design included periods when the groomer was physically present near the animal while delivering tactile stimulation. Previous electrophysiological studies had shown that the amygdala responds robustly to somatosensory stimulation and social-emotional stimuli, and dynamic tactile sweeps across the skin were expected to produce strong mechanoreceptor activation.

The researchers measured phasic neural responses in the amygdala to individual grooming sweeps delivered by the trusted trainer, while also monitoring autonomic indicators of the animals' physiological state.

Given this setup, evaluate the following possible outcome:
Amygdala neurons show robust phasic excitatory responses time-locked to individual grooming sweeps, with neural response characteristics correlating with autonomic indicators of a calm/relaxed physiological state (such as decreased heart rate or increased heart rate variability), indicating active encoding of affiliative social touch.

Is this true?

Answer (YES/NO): NO